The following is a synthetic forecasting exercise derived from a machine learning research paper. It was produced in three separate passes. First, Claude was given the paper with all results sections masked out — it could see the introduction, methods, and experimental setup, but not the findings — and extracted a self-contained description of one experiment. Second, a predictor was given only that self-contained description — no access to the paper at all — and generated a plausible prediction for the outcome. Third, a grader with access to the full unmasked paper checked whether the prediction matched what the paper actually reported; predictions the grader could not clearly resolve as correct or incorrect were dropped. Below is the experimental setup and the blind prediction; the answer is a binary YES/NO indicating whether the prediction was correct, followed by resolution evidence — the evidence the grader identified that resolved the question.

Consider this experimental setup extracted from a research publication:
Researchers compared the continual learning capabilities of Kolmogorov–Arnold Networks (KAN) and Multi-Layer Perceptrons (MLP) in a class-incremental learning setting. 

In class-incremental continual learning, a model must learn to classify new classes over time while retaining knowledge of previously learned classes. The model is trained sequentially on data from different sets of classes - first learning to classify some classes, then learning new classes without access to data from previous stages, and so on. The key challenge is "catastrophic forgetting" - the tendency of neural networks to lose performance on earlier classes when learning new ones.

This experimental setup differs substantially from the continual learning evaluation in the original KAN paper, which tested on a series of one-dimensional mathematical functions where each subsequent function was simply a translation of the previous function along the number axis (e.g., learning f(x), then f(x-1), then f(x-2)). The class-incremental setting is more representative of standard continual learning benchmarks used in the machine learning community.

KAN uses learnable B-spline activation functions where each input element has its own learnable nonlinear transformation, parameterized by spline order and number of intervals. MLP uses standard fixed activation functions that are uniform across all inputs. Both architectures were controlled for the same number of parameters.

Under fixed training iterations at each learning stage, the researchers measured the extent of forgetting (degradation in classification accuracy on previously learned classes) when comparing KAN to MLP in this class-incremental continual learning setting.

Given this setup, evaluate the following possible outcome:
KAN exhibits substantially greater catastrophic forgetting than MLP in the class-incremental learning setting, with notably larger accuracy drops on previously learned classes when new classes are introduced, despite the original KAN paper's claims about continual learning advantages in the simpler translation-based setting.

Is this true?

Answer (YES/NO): YES